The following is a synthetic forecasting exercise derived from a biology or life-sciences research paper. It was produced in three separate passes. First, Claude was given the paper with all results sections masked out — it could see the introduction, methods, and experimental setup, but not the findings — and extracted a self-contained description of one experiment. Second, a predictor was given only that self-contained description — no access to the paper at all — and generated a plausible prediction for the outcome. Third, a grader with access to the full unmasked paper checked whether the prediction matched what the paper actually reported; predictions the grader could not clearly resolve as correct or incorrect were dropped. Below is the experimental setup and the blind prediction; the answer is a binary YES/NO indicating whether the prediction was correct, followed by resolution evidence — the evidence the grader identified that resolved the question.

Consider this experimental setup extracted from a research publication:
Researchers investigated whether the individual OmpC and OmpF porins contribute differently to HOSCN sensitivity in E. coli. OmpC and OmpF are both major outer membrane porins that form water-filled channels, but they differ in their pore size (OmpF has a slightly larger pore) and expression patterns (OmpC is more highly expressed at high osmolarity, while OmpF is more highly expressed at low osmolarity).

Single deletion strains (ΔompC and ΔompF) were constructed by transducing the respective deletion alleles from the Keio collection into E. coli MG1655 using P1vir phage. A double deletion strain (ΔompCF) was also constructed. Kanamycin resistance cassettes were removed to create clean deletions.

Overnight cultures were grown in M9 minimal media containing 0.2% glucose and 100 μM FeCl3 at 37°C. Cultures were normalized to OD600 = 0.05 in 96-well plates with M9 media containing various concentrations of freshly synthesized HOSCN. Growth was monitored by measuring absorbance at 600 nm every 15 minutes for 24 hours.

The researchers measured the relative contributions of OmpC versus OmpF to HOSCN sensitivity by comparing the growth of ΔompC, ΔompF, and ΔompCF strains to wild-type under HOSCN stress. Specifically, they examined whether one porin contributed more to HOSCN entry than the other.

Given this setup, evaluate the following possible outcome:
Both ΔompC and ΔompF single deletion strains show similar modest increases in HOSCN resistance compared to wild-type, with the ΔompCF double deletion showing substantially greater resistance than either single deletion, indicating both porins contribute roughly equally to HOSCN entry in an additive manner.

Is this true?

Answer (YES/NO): NO